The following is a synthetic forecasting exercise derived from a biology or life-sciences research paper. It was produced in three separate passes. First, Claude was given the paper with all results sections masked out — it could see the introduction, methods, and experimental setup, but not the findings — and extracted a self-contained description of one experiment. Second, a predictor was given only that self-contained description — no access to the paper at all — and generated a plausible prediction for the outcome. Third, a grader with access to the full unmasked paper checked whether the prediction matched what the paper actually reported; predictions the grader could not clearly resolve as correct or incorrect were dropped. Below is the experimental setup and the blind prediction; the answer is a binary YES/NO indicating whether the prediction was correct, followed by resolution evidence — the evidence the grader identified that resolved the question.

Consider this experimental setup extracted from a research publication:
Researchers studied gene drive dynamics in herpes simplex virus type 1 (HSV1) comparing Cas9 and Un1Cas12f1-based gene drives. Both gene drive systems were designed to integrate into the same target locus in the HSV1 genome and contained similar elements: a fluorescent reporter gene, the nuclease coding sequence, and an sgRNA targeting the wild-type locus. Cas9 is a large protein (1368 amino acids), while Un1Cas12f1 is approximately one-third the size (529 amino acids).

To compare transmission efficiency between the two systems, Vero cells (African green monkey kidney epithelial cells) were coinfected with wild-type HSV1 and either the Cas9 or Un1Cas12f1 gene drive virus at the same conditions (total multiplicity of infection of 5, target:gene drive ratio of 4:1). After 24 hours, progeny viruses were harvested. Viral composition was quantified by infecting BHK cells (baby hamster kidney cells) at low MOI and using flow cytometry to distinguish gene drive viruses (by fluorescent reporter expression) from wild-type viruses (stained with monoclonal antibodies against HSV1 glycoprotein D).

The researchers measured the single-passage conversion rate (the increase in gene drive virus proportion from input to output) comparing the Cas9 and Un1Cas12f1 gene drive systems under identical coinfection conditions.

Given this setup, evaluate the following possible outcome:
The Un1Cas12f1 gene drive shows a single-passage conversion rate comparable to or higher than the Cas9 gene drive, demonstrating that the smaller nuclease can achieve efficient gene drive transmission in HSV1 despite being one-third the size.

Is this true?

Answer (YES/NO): YES